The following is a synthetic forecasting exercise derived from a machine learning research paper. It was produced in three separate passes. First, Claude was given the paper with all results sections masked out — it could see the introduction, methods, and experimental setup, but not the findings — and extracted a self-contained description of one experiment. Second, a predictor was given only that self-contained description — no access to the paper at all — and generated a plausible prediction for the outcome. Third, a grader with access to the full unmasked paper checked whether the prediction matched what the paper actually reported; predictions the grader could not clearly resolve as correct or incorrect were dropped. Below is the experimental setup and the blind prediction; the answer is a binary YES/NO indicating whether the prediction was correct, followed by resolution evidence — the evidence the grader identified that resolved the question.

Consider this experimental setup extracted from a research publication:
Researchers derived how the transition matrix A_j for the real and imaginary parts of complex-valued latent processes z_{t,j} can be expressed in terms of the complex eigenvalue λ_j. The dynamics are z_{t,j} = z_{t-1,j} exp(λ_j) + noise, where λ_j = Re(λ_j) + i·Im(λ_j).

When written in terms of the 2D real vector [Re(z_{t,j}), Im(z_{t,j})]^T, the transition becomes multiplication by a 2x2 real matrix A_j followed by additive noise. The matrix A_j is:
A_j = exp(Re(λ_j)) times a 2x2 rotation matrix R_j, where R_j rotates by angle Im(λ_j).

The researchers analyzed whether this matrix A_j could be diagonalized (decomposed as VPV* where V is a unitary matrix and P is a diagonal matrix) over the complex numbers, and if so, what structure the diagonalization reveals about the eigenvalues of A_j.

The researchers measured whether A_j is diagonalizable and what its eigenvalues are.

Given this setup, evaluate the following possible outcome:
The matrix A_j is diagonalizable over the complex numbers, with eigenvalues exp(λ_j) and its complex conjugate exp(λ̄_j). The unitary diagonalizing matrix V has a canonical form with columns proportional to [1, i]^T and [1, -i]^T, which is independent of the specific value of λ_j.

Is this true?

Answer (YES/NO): YES